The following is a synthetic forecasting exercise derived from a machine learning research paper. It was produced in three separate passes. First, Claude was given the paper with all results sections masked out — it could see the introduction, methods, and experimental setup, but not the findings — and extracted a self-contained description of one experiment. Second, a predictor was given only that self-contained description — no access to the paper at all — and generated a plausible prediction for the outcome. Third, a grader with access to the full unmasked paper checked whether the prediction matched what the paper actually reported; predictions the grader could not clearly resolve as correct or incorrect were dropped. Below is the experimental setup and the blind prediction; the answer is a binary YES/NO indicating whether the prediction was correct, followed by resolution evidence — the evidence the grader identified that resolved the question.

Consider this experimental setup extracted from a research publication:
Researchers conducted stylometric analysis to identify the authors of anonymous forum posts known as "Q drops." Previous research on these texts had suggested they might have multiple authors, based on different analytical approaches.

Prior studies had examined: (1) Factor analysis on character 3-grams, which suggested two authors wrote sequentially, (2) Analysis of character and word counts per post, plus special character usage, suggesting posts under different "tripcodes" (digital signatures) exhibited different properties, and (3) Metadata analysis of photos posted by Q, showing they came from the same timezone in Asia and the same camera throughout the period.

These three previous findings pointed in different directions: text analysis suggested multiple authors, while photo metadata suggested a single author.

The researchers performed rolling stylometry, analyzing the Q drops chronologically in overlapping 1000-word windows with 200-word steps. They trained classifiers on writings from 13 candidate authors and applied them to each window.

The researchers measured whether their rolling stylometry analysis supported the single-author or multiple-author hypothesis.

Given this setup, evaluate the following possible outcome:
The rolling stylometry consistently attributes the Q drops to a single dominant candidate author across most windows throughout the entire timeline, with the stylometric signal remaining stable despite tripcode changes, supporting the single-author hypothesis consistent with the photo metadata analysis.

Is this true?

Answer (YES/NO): NO